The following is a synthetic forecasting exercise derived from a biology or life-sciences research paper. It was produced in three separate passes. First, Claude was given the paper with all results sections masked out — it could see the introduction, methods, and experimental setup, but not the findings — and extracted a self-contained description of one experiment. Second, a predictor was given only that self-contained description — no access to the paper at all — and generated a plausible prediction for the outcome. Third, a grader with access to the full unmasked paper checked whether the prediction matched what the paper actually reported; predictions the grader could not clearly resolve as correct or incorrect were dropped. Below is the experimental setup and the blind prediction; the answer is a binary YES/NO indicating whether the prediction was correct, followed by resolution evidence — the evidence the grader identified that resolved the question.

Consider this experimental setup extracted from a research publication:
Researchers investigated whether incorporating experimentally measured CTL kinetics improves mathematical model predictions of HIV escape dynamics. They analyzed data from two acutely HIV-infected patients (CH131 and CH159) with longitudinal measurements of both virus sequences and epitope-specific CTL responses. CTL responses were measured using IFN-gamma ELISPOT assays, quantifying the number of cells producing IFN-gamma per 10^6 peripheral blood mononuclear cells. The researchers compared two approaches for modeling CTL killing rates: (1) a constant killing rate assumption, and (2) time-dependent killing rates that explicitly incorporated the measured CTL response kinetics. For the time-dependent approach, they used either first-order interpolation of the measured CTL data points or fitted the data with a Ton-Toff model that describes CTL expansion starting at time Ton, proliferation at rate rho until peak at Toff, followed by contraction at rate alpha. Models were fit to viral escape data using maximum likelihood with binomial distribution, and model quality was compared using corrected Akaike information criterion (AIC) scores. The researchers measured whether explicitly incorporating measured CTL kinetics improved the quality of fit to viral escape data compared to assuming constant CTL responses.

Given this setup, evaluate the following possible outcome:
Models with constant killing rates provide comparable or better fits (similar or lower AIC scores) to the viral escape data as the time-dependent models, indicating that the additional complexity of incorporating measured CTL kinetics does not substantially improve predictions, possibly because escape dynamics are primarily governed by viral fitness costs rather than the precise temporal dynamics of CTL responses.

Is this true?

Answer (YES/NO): YES